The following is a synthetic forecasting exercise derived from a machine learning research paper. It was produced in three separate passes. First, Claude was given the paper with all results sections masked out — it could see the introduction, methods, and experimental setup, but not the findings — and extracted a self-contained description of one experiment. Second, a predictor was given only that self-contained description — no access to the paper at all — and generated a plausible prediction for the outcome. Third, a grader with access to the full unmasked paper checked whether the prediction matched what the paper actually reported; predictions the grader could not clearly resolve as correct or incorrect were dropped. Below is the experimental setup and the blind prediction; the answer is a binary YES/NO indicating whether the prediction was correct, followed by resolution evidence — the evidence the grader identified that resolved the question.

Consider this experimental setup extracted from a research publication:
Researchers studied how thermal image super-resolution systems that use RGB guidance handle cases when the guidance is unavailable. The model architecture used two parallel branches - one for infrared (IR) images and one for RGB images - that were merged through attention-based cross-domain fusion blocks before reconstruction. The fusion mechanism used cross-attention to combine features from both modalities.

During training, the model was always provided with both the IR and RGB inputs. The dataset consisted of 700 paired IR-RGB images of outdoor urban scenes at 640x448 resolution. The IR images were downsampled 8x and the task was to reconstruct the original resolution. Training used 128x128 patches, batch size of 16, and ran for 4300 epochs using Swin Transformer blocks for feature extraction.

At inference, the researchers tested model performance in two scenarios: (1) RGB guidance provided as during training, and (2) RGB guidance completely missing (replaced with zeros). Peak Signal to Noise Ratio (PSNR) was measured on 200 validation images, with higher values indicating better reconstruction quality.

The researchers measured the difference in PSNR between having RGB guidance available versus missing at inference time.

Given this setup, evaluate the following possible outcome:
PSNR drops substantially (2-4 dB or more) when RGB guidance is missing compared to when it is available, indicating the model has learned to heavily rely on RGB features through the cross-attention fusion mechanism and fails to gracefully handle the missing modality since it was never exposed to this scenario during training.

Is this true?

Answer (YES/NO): YES